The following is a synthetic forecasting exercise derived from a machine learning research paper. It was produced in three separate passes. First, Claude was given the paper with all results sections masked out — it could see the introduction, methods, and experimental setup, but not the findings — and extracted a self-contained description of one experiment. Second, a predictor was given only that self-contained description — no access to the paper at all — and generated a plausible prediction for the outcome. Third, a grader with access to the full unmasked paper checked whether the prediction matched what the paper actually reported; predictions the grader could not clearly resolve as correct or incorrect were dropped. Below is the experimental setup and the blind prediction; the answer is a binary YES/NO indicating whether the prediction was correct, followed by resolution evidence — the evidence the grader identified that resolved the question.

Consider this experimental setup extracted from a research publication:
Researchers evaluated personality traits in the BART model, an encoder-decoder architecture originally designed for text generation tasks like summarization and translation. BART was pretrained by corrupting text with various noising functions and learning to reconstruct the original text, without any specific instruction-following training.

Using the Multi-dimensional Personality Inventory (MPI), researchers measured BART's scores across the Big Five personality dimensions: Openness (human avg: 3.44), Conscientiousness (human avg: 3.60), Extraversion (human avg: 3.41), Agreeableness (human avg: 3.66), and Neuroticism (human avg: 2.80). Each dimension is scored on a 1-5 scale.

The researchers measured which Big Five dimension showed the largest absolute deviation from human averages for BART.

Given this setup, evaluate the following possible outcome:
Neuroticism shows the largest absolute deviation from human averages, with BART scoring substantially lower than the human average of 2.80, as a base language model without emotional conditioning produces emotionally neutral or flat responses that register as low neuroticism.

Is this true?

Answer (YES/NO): NO